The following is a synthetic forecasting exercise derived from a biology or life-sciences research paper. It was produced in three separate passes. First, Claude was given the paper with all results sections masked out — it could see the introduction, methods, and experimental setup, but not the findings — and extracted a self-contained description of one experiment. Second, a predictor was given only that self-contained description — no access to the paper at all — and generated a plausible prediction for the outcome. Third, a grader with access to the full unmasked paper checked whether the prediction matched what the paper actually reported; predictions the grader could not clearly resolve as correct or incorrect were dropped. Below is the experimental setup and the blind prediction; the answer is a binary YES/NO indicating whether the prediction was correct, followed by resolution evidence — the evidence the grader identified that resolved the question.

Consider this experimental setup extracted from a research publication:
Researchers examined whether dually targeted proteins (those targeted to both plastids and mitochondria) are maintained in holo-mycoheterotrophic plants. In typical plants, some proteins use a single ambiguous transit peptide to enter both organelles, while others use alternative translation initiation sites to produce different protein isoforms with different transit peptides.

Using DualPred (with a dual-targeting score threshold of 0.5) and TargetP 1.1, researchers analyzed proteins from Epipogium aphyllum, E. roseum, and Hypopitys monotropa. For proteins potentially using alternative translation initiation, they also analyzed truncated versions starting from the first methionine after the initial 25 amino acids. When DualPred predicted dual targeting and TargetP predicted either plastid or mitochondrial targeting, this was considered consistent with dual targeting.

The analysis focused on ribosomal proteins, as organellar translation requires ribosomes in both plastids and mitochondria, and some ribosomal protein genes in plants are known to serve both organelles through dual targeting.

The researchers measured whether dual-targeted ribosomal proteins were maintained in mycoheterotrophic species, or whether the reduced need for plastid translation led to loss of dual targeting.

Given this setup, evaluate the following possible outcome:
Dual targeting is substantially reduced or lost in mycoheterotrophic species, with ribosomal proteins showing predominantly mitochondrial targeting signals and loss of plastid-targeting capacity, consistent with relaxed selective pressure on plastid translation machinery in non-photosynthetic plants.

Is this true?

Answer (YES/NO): NO